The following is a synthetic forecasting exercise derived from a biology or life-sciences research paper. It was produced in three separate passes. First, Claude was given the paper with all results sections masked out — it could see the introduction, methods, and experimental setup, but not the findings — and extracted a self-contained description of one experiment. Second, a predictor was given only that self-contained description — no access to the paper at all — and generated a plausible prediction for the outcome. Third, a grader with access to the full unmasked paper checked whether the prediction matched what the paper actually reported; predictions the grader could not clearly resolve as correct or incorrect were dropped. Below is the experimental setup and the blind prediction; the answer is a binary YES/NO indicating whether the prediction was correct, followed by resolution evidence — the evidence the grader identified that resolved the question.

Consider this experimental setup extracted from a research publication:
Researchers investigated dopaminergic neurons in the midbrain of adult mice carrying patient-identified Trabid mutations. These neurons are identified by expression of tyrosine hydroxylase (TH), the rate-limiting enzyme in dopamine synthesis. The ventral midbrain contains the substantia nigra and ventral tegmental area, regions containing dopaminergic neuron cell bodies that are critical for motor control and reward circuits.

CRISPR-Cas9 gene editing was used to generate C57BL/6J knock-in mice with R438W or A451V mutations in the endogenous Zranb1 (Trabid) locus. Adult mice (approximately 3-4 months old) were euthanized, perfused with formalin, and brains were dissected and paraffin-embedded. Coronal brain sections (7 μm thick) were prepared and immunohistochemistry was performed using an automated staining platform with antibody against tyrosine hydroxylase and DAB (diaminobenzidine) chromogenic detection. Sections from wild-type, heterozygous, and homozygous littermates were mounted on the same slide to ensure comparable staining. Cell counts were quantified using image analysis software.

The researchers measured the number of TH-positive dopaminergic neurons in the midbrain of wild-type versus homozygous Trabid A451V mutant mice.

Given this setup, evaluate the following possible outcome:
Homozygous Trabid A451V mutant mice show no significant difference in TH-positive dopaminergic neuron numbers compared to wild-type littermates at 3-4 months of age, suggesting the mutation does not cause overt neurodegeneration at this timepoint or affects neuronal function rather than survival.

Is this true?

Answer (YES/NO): NO